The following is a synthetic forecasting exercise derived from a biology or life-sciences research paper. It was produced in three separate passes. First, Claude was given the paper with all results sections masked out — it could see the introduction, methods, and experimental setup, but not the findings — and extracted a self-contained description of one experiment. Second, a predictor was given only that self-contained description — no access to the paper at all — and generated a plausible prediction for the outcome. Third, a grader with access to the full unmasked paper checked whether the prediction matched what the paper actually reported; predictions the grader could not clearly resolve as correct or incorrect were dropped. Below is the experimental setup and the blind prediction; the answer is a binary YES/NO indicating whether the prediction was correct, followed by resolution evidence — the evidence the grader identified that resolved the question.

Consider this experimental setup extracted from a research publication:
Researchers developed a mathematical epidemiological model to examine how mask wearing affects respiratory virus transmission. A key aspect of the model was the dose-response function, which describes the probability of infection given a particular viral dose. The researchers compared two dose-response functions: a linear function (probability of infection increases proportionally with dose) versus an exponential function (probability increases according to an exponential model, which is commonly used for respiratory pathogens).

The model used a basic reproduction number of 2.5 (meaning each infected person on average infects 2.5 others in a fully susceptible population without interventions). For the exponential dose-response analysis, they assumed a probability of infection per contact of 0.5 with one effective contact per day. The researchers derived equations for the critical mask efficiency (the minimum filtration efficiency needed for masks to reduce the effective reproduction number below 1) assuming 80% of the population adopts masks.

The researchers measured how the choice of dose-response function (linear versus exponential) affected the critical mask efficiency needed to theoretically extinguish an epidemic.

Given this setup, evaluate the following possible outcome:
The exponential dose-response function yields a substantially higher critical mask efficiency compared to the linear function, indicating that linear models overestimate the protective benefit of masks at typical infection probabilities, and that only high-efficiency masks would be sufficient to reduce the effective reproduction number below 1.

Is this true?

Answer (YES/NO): NO